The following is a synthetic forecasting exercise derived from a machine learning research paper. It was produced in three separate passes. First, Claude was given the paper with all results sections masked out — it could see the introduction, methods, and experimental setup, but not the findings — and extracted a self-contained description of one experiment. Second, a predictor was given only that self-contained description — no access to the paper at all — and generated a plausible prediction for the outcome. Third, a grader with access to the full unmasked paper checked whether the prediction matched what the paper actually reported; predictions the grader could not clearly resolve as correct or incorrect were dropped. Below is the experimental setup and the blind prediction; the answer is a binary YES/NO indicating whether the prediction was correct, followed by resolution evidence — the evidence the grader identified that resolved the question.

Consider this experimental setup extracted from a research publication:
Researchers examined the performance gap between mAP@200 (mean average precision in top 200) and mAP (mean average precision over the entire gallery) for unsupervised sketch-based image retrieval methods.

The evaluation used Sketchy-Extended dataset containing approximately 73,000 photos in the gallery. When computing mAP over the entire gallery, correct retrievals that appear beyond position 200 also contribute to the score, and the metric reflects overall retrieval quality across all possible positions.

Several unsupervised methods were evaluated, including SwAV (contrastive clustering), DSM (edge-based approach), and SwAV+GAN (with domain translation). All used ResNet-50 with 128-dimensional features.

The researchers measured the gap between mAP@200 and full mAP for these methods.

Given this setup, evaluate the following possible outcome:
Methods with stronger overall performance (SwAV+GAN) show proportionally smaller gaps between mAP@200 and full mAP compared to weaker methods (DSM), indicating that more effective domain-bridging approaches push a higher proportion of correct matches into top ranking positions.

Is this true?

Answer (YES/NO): YES